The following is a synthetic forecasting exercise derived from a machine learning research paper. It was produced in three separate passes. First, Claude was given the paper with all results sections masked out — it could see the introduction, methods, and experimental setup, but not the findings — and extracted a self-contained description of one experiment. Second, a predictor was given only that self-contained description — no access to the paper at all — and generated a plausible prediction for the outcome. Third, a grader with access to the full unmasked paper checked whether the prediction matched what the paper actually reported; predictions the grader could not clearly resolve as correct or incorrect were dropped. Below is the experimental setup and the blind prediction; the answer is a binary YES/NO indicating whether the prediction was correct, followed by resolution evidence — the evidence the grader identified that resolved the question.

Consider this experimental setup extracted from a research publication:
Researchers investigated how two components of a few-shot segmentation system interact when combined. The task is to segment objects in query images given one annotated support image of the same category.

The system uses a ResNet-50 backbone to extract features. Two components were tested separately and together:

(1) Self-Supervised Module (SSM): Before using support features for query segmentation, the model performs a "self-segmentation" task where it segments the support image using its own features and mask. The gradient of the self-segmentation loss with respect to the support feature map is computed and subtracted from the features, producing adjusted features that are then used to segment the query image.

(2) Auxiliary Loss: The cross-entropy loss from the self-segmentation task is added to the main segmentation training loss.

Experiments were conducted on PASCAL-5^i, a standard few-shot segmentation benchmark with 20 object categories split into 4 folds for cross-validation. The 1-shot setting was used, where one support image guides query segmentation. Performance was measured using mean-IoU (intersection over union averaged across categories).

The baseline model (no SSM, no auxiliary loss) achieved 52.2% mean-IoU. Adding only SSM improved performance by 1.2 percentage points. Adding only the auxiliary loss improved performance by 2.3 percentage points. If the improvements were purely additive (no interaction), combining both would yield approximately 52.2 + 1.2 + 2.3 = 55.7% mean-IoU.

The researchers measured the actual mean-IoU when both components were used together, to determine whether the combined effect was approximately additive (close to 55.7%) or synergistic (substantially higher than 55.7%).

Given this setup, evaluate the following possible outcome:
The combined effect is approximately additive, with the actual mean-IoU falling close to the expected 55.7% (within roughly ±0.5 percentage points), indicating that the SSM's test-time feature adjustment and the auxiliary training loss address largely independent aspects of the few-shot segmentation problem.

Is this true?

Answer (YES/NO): NO